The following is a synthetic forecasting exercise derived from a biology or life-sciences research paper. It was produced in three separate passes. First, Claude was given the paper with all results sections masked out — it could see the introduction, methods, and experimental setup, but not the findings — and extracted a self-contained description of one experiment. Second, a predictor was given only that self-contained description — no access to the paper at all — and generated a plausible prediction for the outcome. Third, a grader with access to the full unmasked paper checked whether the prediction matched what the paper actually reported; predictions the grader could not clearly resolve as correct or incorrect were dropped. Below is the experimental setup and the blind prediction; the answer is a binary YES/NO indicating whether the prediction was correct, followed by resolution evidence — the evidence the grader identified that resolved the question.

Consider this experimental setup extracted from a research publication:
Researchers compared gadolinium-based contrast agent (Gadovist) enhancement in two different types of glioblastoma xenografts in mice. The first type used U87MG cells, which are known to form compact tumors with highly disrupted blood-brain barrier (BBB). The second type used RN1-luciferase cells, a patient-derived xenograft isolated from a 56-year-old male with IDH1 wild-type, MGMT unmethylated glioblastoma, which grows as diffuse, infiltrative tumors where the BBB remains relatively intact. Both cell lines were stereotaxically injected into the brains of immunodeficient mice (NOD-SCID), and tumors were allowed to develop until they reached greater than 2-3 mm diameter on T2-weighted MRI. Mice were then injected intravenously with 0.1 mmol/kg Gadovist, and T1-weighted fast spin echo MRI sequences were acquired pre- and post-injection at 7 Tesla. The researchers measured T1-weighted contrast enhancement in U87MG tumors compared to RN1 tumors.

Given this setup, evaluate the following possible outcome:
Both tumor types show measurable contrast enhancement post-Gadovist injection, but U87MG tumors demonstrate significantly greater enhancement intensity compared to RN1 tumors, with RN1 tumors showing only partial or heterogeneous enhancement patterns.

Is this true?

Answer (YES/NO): NO